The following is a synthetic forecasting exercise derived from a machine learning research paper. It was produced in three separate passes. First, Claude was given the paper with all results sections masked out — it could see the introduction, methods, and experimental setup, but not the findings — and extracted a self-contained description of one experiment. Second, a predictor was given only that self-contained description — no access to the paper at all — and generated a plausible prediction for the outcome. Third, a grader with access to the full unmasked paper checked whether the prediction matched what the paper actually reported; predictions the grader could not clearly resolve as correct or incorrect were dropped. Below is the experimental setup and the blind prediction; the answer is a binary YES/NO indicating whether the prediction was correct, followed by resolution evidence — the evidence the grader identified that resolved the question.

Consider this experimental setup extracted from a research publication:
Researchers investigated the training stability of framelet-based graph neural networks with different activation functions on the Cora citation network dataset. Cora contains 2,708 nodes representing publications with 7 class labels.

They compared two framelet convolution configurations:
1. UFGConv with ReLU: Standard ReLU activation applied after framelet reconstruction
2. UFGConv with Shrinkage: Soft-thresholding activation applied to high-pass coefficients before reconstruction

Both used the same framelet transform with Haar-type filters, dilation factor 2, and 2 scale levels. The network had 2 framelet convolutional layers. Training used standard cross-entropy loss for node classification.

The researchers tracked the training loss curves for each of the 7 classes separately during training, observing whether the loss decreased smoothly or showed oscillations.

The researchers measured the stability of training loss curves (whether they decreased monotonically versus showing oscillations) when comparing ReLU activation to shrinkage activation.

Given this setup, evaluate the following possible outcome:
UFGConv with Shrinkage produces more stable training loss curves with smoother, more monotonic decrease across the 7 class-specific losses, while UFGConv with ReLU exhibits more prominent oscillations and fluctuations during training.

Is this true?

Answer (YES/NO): YES